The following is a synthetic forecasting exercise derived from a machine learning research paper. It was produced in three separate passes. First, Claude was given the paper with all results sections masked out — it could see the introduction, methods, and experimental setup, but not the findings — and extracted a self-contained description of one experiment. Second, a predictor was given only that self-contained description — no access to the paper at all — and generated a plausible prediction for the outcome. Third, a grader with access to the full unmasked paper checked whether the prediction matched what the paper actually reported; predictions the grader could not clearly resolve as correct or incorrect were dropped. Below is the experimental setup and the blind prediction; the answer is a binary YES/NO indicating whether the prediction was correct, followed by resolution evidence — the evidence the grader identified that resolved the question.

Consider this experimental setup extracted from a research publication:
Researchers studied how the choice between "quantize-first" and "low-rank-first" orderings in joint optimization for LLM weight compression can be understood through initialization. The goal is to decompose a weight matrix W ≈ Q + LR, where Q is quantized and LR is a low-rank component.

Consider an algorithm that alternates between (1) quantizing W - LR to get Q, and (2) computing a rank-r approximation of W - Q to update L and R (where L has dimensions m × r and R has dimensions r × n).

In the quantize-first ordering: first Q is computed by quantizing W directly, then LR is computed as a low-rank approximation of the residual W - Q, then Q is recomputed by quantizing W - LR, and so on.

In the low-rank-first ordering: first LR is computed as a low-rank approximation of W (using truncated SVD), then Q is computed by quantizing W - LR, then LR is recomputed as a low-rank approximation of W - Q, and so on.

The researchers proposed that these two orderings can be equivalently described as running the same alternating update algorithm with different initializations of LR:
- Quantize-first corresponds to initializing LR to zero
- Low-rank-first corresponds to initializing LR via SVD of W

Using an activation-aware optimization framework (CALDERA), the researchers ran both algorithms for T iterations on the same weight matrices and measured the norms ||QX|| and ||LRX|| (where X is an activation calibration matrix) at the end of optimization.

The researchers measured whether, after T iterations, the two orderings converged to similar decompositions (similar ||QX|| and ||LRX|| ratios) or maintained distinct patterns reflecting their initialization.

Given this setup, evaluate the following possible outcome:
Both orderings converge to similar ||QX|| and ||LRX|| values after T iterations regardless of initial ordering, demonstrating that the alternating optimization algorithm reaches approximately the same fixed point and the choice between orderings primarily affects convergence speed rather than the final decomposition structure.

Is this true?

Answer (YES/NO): NO